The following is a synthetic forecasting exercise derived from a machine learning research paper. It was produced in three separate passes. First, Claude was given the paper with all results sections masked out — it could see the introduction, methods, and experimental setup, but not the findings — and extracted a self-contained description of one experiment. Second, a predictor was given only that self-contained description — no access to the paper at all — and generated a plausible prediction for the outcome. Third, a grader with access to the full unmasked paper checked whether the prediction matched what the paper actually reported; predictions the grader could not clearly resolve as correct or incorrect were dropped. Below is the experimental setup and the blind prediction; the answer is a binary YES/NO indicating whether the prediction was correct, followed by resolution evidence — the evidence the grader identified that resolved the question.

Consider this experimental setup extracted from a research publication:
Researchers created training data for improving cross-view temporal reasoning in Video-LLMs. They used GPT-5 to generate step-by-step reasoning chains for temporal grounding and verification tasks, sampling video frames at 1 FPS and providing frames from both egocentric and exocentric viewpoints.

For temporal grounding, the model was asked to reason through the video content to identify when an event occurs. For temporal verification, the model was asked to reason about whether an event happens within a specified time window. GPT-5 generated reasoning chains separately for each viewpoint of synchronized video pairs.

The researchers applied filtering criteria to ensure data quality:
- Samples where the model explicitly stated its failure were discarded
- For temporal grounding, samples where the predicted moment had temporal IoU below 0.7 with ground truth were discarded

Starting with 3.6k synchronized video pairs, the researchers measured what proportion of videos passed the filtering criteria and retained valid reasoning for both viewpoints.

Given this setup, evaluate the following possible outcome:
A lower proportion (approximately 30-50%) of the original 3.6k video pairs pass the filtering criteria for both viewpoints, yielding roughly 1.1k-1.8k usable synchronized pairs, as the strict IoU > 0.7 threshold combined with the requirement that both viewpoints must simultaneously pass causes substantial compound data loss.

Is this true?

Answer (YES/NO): NO